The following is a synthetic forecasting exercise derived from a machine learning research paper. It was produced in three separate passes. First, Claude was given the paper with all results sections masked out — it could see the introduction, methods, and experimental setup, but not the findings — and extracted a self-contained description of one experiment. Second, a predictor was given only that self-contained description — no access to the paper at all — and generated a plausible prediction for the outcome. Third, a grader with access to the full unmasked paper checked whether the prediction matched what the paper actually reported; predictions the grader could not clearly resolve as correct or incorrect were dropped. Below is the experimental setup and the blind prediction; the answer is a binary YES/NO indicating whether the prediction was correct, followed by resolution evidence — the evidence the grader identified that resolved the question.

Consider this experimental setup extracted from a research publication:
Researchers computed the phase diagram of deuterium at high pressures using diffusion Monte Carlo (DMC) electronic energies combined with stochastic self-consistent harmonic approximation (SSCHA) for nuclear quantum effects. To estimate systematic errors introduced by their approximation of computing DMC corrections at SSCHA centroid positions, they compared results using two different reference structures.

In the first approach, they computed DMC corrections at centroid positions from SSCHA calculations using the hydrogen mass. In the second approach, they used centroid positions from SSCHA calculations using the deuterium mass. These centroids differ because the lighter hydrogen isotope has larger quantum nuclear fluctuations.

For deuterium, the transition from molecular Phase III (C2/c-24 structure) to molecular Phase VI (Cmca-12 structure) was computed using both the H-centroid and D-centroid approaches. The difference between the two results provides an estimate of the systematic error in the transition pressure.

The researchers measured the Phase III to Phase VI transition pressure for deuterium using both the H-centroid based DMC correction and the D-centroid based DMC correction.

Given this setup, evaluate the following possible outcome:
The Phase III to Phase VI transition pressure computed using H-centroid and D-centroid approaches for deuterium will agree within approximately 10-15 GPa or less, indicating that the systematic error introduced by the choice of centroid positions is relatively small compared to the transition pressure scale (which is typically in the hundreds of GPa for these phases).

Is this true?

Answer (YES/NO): NO